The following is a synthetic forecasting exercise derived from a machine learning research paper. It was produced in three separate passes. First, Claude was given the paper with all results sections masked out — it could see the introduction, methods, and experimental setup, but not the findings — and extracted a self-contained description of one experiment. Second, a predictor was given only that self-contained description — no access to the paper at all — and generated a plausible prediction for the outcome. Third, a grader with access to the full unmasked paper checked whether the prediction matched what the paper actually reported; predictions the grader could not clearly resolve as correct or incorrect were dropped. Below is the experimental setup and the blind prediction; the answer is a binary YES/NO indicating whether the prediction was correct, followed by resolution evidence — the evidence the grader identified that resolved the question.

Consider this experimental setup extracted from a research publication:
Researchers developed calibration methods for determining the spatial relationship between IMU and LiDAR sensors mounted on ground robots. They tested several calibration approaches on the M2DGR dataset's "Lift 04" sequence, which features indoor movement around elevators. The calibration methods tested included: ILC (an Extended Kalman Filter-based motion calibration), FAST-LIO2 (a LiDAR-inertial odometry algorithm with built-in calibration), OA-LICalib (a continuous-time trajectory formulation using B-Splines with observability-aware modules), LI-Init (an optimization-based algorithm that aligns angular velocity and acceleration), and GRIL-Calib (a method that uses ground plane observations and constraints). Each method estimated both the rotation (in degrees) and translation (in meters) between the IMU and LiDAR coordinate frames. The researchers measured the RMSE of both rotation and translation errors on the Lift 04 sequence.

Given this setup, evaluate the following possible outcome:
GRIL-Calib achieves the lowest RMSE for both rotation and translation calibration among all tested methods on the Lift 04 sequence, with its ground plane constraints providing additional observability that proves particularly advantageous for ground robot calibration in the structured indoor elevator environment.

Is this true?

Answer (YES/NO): NO